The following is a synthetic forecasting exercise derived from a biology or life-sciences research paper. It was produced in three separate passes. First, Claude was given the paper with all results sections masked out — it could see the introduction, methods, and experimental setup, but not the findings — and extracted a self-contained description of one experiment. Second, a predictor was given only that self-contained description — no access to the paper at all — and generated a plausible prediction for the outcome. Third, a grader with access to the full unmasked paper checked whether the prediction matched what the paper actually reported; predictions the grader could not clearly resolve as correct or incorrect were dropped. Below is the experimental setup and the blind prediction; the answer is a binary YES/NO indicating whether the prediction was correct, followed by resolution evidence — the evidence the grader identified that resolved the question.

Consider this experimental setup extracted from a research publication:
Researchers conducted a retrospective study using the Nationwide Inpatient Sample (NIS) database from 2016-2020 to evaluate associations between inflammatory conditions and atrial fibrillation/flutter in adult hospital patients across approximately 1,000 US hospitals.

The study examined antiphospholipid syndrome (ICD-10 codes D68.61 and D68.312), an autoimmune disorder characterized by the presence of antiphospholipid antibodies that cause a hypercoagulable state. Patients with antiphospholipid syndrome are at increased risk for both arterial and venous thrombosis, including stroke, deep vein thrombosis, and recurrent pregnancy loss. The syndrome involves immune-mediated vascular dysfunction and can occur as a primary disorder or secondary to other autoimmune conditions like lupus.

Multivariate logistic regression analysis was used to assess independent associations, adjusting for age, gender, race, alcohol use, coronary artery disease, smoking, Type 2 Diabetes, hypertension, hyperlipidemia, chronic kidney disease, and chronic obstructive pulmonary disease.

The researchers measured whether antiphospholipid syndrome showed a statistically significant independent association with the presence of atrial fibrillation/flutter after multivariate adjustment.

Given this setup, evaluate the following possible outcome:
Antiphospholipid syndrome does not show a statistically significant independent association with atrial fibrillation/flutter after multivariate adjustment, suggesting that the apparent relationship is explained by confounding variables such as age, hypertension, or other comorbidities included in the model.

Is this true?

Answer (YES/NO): NO